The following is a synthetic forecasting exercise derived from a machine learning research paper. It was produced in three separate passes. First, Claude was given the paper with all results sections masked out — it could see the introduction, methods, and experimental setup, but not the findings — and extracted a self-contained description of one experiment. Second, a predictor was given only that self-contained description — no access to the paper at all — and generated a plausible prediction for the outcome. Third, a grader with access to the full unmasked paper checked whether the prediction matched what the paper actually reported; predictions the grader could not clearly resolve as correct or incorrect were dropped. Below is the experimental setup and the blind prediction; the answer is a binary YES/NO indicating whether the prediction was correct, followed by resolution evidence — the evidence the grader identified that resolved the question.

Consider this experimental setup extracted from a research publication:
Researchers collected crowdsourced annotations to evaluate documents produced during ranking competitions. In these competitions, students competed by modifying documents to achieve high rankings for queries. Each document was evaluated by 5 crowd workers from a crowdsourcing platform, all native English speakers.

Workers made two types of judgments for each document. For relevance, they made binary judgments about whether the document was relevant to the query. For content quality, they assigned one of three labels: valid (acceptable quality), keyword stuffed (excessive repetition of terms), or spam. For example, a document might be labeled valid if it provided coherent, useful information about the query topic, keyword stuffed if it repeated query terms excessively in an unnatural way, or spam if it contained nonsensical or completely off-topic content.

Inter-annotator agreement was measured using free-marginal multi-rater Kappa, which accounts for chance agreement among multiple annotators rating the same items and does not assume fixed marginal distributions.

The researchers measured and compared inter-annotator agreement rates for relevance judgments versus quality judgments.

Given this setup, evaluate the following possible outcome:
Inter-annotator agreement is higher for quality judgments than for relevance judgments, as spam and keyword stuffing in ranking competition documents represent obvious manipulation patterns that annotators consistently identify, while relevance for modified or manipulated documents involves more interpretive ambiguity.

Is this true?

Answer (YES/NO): NO